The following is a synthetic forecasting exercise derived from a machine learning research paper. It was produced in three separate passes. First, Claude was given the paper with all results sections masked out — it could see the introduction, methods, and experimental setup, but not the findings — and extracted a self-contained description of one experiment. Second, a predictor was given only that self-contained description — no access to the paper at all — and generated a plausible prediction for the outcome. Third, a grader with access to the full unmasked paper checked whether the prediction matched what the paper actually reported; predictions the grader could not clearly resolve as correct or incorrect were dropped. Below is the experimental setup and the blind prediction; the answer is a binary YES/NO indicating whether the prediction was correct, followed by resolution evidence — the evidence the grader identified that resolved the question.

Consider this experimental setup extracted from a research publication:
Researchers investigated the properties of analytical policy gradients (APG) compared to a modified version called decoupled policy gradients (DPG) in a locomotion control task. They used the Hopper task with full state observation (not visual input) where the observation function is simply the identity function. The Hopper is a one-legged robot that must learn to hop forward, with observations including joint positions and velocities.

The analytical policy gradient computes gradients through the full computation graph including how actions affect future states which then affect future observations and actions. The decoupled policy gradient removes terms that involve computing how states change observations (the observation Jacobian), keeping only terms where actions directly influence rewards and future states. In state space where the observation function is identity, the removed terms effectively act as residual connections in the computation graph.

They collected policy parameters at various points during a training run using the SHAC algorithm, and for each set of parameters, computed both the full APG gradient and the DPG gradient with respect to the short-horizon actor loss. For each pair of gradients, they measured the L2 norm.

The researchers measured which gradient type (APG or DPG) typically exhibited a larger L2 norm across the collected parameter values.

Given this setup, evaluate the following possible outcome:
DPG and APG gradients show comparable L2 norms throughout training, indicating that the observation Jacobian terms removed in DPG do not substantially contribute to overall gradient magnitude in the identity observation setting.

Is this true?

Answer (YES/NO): NO